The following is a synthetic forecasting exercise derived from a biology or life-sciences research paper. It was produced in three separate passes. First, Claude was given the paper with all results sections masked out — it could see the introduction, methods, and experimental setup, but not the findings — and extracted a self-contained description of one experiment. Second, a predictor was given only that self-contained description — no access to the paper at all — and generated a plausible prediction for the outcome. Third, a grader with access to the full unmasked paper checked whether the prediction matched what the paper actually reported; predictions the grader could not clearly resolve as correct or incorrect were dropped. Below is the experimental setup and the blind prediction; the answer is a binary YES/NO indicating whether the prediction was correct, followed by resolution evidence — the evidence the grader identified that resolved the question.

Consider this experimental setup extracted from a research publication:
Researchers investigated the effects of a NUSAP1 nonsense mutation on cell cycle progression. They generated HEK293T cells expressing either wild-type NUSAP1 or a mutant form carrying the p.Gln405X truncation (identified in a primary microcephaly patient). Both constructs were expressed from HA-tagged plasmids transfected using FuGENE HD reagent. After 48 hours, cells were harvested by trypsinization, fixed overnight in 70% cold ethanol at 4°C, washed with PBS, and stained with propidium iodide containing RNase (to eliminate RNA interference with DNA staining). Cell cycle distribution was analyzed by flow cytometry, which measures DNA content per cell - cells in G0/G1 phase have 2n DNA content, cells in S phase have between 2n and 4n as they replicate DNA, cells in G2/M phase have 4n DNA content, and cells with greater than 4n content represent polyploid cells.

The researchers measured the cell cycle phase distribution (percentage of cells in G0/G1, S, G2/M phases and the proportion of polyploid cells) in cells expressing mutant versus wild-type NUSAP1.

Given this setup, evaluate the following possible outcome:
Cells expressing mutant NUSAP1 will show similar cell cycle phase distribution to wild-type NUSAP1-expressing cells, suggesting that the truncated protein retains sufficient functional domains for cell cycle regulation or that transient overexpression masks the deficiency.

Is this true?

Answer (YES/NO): NO